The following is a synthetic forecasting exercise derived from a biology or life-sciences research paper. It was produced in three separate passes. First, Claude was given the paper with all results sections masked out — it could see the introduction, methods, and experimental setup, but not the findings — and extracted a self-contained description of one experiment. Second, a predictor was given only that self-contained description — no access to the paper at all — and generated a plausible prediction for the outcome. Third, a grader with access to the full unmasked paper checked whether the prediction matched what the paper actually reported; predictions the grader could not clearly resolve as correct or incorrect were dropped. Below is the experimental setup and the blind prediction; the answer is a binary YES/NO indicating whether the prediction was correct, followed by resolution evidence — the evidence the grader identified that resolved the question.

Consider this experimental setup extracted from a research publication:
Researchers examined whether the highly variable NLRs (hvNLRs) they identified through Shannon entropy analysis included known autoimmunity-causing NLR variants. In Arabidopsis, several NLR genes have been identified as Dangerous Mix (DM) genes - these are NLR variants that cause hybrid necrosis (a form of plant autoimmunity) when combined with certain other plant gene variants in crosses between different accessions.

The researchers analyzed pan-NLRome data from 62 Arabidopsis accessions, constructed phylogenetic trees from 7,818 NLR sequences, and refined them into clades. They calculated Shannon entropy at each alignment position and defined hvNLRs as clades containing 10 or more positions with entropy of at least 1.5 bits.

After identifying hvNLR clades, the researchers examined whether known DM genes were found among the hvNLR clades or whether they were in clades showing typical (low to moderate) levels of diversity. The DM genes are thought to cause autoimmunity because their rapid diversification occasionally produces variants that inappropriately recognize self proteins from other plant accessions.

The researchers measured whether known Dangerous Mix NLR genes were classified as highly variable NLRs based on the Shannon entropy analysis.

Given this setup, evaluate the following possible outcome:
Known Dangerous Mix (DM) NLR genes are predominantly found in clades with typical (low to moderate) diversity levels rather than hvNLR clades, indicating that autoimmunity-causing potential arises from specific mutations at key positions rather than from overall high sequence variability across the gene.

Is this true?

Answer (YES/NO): NO